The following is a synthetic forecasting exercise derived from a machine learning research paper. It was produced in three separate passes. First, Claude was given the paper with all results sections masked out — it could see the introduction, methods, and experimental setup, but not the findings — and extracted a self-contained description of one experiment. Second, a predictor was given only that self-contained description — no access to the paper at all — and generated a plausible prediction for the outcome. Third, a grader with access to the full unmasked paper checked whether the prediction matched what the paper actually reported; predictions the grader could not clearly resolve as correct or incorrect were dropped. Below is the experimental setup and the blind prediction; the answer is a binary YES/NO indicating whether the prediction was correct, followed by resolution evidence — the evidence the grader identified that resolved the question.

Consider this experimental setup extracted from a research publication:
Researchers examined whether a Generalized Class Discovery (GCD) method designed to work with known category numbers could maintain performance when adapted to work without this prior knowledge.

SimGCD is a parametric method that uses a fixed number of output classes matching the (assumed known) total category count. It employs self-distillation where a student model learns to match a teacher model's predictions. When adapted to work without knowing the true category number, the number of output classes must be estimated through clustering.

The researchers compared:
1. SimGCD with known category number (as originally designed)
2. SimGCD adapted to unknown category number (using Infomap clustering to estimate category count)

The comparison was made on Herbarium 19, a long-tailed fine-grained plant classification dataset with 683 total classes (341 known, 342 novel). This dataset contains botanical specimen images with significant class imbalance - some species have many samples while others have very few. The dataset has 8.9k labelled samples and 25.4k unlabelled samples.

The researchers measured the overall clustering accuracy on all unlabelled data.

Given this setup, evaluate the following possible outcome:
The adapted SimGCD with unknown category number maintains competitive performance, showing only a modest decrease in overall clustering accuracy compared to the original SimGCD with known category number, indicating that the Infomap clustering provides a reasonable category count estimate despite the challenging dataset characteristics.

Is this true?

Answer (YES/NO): NO